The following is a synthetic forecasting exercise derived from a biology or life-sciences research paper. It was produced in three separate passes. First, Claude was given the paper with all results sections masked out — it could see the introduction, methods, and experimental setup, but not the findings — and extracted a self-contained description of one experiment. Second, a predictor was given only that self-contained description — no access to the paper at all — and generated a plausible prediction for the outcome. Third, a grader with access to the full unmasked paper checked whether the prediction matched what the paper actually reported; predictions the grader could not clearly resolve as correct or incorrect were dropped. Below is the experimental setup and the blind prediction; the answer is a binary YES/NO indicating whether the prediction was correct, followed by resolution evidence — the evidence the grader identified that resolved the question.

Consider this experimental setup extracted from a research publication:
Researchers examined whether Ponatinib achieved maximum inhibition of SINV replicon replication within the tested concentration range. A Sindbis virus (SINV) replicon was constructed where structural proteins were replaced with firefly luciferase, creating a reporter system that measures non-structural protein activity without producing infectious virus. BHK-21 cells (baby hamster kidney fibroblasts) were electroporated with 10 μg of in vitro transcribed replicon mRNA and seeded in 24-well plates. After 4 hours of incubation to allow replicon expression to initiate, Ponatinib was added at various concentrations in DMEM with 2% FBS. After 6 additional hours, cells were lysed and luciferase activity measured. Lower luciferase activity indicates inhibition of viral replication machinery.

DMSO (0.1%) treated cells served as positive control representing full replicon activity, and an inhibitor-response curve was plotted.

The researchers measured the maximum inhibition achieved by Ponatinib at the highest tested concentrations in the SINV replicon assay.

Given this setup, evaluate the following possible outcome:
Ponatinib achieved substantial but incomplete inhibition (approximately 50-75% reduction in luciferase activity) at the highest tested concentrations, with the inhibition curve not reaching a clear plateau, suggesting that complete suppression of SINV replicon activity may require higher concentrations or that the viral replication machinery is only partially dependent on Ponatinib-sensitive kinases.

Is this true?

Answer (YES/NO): NO